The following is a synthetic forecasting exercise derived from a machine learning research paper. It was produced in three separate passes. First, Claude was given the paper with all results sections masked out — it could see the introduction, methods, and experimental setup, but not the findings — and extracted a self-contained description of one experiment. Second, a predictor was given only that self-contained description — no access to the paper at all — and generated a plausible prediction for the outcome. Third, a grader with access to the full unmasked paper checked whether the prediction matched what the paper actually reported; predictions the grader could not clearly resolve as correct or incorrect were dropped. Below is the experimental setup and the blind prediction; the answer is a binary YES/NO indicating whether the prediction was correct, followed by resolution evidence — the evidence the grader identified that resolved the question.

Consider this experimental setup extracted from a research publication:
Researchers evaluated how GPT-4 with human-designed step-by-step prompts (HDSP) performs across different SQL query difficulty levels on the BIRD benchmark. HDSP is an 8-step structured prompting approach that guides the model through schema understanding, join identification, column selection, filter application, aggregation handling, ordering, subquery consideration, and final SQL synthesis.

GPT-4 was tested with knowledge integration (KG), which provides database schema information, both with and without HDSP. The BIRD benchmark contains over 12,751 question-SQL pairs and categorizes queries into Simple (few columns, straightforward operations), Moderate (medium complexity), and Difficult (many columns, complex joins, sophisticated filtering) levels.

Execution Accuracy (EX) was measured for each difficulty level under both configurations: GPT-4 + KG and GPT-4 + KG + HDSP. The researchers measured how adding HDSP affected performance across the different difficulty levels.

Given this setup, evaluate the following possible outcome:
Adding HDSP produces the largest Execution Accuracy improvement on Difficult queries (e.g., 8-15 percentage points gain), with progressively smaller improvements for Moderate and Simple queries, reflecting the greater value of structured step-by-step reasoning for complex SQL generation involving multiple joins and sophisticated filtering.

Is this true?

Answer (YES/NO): NO